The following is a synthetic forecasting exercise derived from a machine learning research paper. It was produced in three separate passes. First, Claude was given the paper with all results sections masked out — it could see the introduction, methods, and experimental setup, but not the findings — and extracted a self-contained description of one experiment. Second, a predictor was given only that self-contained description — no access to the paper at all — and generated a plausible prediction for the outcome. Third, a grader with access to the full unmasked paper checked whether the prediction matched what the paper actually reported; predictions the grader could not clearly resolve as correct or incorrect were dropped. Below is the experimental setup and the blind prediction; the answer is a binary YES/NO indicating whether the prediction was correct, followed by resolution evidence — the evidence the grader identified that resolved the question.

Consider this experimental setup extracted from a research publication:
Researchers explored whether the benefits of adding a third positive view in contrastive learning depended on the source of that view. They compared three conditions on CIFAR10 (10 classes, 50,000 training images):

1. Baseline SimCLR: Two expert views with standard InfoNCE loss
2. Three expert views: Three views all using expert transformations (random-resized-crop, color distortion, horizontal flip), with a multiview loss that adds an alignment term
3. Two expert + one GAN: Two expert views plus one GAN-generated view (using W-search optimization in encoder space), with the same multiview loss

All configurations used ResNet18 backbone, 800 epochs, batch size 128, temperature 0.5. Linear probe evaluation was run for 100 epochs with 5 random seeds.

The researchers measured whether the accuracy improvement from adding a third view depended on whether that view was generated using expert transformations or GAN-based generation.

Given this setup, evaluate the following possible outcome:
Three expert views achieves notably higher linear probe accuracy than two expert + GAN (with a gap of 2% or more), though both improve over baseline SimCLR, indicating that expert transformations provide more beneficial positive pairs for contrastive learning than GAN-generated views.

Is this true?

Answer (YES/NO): NO